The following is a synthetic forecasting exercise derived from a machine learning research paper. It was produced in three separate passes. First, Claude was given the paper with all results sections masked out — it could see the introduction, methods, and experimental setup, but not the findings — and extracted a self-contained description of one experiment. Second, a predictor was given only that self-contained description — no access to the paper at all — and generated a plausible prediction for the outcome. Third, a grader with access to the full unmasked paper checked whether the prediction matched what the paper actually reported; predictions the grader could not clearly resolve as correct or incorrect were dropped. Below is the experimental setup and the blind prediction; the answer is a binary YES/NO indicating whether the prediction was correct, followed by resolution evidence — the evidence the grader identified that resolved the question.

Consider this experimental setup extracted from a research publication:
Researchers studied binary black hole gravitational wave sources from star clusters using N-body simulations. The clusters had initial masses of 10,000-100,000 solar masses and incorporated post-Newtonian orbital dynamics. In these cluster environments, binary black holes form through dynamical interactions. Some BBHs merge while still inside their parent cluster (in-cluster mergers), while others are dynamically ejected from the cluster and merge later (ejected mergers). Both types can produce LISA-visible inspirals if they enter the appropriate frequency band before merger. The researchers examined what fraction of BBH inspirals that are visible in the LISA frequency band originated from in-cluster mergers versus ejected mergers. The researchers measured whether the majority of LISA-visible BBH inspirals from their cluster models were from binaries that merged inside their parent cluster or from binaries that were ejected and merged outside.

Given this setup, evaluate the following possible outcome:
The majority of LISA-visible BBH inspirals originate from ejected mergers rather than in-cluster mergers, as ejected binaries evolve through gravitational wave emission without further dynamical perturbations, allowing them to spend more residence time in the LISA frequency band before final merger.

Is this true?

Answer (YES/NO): NO